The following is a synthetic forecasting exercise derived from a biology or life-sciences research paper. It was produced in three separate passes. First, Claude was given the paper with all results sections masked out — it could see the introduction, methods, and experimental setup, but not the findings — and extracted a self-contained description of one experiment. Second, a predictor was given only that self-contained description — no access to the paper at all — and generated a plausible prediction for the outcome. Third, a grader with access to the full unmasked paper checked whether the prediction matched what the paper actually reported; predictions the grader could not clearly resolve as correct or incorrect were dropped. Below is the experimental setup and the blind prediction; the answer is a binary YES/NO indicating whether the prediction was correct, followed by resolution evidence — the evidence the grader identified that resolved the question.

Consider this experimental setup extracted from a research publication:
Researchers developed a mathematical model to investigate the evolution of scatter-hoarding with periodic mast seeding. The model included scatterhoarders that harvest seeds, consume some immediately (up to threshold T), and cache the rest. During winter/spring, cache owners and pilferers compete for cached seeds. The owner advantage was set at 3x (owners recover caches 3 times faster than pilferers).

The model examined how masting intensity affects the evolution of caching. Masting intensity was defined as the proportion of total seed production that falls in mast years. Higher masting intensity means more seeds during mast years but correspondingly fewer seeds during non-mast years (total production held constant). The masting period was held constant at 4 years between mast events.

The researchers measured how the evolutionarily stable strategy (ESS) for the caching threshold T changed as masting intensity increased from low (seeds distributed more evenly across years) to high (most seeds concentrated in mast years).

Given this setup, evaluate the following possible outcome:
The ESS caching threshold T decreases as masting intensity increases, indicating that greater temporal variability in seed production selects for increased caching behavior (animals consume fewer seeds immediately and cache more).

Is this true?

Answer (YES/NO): YES